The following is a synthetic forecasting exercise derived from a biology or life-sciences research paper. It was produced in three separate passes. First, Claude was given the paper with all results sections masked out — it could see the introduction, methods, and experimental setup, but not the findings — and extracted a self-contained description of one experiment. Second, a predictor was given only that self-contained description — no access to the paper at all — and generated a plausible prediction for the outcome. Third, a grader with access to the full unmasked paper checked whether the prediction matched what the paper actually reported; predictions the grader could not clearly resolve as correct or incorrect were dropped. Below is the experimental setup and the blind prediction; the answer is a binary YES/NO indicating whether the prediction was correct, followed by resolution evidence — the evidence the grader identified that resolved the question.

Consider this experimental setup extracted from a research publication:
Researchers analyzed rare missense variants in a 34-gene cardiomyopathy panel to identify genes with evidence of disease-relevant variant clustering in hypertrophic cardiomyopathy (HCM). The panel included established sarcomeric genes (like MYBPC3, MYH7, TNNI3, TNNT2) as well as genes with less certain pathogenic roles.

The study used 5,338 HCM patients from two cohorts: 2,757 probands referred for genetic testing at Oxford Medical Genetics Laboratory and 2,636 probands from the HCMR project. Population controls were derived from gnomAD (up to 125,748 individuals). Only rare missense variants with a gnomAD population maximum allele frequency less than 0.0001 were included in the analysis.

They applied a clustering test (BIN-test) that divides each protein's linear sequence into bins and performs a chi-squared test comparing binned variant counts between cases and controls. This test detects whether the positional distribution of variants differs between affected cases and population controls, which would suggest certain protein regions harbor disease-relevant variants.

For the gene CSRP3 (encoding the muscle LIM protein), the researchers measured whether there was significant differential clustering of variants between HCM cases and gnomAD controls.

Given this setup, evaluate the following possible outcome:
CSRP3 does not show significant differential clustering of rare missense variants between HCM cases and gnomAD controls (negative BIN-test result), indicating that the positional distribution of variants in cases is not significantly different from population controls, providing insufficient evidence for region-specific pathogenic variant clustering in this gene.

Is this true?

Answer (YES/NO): YES